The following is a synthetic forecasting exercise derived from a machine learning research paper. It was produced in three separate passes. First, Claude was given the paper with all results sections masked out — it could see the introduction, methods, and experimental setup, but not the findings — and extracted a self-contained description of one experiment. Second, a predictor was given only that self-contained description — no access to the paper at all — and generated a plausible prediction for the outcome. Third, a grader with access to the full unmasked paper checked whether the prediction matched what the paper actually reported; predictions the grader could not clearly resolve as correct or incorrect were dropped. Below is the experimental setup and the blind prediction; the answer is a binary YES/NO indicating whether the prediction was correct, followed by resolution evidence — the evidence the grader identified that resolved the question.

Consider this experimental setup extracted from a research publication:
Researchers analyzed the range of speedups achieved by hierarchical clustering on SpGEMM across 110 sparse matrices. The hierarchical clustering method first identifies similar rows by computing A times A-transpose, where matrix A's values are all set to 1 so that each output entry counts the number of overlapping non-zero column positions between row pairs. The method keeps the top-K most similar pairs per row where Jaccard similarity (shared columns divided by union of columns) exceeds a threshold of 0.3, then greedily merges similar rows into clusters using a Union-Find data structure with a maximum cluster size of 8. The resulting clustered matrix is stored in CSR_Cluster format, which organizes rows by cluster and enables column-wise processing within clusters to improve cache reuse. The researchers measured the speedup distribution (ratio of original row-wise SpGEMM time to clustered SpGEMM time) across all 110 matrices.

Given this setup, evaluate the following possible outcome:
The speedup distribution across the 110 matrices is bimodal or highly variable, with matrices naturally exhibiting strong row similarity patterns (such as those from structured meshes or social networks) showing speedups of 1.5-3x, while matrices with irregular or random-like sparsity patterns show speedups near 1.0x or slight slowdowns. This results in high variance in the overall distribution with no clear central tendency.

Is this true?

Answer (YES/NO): NO